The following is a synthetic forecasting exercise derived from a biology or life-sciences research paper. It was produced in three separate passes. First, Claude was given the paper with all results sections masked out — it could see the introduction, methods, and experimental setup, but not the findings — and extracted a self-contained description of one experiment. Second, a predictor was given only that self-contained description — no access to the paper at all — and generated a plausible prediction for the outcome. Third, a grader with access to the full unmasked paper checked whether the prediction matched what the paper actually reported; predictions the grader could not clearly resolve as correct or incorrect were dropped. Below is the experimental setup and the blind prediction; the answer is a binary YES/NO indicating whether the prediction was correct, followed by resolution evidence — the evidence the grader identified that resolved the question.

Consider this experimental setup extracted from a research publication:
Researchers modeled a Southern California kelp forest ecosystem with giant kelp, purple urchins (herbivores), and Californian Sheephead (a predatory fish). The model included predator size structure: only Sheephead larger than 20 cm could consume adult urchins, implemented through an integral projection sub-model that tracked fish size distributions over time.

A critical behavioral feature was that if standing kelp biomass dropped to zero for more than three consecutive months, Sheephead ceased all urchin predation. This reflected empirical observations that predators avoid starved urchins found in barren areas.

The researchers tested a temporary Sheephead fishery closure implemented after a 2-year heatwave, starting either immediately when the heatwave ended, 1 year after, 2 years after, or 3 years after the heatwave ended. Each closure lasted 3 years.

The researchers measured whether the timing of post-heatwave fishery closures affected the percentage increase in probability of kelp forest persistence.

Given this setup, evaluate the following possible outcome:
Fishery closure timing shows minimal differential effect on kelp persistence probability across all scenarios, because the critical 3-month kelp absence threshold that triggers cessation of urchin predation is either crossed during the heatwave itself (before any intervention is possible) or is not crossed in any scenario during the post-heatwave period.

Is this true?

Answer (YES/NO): NO